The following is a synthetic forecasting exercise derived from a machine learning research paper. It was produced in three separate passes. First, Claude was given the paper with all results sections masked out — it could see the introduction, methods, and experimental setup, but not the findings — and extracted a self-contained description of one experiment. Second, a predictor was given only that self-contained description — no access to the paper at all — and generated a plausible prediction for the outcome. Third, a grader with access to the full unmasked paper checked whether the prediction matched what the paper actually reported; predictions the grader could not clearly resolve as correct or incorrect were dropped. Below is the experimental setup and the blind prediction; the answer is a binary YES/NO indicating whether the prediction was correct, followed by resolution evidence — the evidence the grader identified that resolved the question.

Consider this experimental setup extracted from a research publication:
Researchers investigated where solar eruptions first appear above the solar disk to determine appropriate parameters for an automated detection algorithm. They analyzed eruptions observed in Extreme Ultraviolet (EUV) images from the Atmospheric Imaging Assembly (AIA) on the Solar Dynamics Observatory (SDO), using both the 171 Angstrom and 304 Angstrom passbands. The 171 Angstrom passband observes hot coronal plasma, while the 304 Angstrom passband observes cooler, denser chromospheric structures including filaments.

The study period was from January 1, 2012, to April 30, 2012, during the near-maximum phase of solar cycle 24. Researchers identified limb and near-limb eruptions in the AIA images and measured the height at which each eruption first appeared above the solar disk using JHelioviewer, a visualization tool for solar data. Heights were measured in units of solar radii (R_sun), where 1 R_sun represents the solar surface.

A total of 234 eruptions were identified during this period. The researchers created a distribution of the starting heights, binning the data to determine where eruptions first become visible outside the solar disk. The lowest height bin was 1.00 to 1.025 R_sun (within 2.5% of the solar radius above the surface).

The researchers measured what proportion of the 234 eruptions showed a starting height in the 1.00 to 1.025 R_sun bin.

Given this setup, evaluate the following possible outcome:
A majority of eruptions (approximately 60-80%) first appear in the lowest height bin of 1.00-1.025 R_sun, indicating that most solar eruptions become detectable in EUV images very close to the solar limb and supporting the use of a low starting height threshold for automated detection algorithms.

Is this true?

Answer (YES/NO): YES